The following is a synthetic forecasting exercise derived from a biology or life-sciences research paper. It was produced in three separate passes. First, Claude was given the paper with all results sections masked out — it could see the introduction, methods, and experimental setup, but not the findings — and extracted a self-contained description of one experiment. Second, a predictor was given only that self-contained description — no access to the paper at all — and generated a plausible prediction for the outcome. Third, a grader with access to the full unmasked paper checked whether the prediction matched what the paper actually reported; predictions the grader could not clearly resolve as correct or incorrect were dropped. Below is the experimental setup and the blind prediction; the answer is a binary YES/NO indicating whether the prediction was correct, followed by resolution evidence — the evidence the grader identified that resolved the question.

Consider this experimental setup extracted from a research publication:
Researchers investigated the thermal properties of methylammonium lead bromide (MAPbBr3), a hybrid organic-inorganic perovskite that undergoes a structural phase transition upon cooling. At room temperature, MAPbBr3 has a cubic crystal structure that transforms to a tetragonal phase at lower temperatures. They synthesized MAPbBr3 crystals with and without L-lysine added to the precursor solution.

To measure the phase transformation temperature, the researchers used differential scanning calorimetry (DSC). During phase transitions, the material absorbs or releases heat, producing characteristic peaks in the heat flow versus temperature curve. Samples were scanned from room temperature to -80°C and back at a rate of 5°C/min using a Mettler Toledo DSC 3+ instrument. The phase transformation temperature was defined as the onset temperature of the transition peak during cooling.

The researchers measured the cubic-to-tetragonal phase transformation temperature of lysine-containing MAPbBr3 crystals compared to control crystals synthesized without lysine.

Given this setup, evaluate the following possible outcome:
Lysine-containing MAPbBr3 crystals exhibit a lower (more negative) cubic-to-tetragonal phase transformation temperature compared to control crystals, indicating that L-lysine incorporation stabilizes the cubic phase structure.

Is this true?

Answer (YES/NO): NO